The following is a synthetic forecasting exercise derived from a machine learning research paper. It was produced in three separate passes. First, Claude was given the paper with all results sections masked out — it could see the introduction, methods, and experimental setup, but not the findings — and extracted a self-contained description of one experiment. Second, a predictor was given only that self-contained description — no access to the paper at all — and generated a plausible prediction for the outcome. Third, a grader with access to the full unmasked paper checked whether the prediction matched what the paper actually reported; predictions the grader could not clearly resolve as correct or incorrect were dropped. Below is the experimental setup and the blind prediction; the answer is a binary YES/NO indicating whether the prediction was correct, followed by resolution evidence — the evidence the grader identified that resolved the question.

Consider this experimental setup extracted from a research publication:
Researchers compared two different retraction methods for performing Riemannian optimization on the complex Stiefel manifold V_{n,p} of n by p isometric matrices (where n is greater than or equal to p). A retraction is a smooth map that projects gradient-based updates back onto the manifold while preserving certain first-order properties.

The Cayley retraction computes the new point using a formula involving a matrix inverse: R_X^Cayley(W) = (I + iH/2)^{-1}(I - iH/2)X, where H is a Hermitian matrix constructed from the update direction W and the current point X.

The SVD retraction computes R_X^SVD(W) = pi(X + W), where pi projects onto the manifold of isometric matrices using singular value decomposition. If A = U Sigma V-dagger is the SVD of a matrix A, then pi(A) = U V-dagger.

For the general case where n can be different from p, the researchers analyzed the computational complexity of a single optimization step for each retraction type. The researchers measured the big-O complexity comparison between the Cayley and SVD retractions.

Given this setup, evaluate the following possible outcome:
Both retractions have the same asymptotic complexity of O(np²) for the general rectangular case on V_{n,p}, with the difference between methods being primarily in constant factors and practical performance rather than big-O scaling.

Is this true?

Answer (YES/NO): NO